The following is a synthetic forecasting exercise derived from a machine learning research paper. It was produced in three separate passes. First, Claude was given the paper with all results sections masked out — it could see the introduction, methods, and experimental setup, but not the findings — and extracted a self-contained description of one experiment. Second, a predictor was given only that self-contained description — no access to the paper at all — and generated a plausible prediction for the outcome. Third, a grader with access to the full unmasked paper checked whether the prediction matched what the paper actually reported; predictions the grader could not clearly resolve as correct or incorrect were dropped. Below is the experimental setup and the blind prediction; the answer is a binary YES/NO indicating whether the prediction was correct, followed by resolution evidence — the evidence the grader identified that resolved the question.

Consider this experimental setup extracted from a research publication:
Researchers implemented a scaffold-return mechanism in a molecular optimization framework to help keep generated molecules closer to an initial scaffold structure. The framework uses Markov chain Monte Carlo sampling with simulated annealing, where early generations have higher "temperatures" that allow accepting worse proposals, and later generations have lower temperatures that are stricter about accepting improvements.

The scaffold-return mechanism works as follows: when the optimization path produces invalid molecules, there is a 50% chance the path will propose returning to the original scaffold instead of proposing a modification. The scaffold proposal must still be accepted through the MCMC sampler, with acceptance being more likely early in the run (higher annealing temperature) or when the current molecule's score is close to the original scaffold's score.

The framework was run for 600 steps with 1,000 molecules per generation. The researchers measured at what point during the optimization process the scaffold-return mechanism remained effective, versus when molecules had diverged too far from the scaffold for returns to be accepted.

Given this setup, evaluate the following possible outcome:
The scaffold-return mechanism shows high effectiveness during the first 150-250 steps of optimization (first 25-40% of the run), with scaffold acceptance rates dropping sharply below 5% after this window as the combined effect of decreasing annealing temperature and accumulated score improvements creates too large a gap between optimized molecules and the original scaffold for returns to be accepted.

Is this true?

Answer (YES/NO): NO